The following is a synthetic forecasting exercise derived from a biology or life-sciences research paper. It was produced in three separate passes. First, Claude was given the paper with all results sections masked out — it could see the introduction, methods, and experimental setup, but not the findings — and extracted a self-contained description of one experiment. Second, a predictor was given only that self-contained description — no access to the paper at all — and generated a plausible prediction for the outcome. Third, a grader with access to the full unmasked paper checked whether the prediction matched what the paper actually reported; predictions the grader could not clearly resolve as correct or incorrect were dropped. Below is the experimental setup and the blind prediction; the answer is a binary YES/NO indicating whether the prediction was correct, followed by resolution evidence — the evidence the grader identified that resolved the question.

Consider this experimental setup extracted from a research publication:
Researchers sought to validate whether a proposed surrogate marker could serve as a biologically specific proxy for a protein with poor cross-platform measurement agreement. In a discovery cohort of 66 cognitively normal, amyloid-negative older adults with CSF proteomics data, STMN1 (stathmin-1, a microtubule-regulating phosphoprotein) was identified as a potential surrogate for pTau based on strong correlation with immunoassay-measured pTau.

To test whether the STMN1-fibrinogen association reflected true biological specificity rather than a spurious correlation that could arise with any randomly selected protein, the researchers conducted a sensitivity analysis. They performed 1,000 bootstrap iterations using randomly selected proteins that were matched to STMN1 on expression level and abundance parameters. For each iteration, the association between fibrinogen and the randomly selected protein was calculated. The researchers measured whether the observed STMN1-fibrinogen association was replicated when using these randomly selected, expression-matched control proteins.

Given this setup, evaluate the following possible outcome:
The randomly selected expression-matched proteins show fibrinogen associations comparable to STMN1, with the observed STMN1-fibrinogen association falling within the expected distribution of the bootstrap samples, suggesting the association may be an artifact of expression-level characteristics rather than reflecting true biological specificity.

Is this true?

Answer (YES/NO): NO